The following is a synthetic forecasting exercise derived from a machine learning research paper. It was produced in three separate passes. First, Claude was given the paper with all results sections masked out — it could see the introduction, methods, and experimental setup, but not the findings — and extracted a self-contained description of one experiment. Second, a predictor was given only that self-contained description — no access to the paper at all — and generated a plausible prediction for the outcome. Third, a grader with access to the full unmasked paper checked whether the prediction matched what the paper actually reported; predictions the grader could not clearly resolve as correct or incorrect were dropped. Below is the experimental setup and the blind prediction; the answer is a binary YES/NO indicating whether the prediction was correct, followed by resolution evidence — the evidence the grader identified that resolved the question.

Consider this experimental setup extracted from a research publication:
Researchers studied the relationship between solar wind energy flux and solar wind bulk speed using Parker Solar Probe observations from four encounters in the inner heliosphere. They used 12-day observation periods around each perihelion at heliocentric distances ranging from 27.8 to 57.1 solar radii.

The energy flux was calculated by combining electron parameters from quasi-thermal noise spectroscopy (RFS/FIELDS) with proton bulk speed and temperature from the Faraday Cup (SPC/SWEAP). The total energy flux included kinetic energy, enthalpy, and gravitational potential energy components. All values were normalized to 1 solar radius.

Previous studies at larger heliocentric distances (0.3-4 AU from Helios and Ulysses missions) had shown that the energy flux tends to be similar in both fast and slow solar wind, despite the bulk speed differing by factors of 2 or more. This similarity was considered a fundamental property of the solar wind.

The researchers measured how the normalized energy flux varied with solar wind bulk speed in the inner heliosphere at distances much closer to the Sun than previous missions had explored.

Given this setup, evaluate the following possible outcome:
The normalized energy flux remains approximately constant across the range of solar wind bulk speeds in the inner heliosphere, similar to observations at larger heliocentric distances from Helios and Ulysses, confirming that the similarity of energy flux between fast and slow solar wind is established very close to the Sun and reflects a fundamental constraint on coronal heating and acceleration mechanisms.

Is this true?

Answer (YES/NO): YES